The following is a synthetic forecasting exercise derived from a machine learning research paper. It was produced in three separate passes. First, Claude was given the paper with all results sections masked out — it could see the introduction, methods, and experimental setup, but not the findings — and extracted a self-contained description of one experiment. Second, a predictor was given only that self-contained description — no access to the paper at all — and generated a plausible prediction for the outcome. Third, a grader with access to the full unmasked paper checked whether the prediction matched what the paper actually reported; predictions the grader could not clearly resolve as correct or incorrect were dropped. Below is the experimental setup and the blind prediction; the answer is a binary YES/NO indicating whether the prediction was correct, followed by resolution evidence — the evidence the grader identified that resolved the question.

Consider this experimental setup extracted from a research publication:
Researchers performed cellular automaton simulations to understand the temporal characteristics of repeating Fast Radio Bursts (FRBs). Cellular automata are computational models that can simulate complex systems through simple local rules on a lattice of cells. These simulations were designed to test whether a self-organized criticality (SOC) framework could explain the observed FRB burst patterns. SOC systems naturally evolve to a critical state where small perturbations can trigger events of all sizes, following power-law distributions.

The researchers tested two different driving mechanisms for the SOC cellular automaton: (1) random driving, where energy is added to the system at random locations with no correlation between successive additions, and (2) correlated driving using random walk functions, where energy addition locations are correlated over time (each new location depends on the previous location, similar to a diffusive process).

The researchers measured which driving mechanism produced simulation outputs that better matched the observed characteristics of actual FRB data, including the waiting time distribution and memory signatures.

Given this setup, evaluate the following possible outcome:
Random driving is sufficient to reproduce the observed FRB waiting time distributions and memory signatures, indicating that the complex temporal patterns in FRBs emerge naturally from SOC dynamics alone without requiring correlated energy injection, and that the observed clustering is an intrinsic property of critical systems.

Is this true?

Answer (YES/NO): NO